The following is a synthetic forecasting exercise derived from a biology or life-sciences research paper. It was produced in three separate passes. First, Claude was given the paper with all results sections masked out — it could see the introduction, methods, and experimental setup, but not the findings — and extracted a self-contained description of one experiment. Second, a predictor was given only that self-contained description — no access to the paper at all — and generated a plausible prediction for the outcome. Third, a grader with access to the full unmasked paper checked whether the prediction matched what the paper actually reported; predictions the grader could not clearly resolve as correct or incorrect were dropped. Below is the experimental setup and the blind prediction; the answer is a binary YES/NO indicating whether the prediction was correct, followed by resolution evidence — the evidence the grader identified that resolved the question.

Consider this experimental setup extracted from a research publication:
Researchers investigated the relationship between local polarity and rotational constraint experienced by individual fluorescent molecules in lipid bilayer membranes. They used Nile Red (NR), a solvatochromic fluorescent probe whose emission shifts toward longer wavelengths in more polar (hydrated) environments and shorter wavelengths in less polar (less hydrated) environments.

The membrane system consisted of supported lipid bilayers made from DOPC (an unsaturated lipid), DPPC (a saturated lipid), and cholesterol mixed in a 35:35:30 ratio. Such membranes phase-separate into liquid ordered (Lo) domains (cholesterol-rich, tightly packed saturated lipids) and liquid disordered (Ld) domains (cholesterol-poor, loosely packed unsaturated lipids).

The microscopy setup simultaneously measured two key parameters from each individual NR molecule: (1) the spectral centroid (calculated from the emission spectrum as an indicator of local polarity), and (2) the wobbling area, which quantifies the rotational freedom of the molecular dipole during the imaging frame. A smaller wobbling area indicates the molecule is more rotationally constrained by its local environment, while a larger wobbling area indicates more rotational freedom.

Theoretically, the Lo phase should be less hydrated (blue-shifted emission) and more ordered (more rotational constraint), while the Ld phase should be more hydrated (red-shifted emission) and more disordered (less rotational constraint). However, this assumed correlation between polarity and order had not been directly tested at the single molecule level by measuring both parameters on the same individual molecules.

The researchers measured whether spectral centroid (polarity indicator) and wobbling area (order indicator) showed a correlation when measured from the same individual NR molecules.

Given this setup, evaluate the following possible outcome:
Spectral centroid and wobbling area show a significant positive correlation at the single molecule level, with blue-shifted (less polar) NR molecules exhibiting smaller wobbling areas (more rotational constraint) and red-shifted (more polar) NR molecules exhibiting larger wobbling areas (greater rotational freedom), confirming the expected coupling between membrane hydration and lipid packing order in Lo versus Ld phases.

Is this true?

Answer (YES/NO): YES